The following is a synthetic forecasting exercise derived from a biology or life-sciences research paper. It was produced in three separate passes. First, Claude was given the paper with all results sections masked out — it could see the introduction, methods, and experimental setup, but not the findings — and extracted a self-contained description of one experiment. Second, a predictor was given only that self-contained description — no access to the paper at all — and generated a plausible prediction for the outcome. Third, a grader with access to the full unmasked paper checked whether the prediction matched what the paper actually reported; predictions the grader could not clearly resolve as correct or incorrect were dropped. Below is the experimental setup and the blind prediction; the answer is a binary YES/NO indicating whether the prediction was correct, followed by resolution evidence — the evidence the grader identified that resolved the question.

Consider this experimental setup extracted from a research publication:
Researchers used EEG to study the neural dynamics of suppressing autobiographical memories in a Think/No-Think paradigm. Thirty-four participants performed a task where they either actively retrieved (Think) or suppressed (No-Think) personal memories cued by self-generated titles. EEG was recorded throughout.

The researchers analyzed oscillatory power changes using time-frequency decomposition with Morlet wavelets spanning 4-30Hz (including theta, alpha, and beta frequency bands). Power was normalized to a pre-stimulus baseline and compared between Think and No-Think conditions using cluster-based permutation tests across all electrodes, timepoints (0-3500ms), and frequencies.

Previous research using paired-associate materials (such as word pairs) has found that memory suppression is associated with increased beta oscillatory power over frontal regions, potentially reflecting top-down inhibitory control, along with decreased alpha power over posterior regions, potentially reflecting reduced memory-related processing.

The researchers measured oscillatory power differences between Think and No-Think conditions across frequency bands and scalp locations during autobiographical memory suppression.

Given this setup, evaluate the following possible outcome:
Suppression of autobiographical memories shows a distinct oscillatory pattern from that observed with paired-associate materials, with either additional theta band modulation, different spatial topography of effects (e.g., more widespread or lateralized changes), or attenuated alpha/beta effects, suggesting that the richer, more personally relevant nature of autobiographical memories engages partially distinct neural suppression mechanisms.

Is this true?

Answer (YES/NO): NO